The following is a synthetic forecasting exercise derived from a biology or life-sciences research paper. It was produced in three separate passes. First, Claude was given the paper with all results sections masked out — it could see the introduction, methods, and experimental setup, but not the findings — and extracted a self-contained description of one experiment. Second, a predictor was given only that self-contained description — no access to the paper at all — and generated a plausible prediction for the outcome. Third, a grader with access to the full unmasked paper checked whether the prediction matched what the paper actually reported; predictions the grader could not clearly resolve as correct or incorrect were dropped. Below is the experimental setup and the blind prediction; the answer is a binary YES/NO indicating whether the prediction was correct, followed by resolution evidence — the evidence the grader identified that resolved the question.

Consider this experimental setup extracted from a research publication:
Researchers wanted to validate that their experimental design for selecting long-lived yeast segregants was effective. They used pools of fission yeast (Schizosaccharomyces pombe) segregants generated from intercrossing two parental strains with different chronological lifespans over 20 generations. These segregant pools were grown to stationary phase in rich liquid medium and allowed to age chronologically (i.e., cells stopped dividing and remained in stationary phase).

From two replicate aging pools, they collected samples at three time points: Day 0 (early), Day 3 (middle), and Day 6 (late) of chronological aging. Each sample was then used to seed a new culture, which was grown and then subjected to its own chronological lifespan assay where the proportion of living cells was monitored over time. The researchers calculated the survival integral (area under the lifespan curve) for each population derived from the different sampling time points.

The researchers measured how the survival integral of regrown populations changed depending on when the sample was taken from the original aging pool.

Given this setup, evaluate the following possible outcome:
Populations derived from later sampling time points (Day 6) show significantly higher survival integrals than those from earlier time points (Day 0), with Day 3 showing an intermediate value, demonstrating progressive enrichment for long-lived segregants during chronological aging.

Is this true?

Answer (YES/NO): NO